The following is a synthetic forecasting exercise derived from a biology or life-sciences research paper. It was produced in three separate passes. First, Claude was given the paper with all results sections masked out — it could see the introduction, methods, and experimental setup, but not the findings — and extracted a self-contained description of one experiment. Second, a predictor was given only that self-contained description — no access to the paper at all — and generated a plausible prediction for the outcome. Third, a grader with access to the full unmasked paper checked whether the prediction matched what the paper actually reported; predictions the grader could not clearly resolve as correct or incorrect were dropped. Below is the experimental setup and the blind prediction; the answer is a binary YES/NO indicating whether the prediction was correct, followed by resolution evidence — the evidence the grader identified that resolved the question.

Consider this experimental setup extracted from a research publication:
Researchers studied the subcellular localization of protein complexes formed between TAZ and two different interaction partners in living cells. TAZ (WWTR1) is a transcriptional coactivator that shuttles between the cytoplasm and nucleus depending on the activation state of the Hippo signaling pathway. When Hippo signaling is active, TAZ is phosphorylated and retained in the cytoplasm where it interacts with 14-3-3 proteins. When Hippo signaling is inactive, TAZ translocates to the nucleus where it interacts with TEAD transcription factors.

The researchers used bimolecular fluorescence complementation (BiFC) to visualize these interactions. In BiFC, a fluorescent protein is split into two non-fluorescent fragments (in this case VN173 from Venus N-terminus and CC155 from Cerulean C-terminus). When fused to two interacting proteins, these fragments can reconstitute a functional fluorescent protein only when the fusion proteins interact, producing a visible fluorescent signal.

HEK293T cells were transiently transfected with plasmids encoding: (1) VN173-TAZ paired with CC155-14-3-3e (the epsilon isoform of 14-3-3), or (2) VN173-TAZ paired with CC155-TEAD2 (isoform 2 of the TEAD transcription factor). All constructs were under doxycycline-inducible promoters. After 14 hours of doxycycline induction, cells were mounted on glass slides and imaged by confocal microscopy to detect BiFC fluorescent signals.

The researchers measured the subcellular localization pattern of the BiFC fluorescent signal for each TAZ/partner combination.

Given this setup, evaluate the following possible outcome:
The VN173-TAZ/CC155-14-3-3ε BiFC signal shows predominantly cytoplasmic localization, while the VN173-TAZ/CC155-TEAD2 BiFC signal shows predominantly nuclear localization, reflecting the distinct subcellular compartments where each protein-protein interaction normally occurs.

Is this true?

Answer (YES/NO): YES